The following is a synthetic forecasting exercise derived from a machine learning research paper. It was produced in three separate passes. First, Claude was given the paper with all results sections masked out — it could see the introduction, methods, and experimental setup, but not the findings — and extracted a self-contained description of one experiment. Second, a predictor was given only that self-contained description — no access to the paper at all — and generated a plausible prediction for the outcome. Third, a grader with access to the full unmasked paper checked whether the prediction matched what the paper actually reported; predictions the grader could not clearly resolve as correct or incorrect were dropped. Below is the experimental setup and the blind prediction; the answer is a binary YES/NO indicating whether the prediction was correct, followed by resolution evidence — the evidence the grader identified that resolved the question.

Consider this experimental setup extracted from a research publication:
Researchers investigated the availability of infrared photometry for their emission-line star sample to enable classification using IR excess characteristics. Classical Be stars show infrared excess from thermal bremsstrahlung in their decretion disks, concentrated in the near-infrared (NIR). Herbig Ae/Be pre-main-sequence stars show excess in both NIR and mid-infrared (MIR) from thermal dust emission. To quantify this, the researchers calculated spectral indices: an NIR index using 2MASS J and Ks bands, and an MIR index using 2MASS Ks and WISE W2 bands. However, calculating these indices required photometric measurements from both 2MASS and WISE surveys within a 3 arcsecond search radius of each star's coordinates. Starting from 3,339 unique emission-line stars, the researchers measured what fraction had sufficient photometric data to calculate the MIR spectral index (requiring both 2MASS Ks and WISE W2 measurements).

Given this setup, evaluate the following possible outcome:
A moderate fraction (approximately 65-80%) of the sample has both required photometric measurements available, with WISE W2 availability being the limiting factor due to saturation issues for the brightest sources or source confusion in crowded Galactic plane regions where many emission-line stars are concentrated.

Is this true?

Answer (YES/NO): NO